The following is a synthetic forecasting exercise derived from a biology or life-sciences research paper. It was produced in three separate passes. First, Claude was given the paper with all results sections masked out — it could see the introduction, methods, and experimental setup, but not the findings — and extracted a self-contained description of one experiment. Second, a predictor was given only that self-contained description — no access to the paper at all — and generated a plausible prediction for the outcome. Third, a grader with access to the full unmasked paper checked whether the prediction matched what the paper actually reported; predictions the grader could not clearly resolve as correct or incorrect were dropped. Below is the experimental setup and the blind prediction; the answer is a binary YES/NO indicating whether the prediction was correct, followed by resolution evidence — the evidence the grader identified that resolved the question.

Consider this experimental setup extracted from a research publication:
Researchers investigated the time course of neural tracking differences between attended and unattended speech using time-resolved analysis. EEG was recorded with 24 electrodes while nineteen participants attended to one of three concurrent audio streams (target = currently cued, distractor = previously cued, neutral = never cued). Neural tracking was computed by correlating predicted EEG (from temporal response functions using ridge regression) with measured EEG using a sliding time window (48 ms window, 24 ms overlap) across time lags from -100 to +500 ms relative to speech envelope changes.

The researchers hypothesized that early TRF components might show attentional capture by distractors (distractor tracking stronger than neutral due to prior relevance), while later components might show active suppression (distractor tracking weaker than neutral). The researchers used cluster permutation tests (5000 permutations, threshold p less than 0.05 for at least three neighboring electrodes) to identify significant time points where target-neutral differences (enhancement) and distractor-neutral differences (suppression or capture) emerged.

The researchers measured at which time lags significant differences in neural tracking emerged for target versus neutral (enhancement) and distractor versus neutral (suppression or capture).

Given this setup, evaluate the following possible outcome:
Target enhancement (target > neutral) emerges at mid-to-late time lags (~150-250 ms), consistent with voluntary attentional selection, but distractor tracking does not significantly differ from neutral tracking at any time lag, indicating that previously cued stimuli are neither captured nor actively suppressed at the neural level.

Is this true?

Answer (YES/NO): YES